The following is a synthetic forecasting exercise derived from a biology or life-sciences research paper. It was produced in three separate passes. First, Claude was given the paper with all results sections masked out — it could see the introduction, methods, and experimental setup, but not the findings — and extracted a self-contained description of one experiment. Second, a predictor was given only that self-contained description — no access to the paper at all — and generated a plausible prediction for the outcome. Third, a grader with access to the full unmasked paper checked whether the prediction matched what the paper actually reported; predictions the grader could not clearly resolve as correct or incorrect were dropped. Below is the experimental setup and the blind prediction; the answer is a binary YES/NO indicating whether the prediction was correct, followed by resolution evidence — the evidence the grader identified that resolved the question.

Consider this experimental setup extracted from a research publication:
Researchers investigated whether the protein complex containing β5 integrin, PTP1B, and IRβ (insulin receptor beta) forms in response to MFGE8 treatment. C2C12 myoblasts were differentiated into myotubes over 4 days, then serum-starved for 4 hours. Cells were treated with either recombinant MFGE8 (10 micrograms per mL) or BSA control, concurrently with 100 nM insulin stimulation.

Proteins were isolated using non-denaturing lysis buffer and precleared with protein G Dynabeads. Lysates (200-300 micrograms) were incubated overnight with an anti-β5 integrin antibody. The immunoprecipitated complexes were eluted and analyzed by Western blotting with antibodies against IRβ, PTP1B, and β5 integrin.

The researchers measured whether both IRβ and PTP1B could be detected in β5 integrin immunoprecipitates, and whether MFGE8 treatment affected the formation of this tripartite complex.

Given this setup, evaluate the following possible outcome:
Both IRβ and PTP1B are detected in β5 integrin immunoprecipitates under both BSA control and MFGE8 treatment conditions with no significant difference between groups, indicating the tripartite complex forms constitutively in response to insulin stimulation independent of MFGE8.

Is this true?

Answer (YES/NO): NO